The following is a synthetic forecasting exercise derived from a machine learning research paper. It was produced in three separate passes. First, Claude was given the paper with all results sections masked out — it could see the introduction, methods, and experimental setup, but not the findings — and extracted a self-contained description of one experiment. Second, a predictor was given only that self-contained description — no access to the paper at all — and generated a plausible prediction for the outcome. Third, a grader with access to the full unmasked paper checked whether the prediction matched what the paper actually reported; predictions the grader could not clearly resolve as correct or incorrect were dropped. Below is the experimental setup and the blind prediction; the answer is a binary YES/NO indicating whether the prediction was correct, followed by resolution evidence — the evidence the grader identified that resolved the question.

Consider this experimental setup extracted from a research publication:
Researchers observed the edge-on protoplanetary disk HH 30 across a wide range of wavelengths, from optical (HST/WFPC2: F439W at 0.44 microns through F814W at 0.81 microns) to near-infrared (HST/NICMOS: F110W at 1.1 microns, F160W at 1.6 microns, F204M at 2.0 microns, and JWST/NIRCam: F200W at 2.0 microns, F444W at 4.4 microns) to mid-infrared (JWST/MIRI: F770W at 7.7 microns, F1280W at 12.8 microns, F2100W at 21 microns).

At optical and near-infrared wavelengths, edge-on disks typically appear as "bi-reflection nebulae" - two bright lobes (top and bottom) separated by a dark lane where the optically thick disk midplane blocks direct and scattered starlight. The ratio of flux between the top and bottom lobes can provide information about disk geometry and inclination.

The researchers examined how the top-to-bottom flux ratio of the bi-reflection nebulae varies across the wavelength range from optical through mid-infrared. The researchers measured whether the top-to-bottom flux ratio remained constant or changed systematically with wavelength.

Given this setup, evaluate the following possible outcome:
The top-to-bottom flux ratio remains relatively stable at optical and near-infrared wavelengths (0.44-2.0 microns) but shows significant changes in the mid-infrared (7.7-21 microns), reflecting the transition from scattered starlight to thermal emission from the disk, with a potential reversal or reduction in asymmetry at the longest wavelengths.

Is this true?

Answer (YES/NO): NO